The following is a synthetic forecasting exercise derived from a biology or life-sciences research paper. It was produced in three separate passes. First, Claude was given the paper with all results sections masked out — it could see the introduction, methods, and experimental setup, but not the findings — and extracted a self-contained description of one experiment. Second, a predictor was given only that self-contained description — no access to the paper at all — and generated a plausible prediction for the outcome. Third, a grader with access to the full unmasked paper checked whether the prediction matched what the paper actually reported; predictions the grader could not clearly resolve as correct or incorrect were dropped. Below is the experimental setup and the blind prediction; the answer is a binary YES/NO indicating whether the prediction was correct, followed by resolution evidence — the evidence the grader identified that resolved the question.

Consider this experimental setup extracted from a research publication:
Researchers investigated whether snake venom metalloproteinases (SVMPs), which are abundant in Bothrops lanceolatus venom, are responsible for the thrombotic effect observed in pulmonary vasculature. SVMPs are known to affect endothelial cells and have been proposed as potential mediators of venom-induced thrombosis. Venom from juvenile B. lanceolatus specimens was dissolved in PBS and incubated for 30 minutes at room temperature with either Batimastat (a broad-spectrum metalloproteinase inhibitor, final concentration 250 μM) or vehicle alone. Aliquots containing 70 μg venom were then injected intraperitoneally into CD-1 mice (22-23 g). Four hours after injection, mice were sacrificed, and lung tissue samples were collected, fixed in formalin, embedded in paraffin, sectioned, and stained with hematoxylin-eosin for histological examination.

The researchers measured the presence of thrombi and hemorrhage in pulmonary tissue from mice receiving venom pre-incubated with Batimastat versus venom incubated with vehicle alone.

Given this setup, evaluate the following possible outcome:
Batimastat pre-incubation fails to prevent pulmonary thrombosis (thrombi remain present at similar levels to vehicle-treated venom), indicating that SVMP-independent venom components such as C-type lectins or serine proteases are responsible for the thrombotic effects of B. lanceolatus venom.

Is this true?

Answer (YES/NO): YES